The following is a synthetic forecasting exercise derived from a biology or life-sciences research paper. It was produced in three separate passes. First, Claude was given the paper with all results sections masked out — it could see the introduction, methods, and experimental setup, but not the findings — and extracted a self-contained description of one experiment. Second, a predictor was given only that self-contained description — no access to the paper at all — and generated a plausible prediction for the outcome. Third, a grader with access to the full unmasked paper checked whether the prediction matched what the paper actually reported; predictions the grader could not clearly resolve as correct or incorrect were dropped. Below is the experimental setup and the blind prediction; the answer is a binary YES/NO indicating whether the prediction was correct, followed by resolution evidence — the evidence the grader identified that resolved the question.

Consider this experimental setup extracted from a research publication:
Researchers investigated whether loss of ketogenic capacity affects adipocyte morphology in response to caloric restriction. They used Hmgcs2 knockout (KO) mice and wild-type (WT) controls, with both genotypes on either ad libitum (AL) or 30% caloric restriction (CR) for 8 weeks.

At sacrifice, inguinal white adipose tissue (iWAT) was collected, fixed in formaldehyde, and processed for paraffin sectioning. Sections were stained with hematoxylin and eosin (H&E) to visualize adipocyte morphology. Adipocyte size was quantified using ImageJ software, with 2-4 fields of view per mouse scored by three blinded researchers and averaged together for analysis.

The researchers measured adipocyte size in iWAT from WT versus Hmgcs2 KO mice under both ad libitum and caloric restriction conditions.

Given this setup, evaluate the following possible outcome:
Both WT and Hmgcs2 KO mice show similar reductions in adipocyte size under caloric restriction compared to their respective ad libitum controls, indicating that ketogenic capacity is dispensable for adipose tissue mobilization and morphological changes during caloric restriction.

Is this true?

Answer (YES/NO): YES